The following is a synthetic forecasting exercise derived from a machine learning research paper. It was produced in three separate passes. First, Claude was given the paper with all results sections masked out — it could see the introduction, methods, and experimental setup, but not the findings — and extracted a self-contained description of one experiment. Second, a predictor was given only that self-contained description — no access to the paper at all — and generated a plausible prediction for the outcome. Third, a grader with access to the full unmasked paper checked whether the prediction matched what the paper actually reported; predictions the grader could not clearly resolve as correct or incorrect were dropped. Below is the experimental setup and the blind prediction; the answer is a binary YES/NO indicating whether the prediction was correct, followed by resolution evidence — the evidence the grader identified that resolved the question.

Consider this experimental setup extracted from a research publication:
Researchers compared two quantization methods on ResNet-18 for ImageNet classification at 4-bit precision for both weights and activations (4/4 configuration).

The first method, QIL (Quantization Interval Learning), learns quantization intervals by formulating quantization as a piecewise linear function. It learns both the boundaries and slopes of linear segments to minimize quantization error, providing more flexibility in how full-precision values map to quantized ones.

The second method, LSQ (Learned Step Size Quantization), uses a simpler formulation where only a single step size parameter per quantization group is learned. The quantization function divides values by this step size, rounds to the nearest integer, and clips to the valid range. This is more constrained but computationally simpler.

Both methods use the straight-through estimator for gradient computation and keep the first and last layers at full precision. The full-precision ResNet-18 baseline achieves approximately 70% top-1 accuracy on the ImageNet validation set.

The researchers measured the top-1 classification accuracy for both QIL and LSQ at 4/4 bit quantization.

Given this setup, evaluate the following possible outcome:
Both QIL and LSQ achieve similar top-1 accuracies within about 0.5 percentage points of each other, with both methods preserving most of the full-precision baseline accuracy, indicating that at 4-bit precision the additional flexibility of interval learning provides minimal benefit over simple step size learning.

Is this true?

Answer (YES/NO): NO